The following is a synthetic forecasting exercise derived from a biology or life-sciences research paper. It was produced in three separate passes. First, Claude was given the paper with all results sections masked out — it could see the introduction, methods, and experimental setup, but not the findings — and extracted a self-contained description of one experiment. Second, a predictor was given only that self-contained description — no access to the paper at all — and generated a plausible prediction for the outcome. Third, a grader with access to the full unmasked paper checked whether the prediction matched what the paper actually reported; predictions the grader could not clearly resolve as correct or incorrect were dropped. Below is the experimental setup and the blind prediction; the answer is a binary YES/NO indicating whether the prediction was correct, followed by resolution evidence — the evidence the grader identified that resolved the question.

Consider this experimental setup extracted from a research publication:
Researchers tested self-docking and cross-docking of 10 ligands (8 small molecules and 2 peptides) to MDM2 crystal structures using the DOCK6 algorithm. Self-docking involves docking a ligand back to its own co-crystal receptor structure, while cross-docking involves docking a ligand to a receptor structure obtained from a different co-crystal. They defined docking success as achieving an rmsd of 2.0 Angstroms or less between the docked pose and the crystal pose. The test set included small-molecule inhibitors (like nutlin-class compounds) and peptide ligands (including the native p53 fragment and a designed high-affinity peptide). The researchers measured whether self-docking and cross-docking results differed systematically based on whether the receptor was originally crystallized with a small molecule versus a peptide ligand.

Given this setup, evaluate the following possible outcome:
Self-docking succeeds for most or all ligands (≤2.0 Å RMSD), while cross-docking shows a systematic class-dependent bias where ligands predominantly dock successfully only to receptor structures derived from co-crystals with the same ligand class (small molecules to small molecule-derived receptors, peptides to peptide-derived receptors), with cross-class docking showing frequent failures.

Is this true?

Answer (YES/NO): YES